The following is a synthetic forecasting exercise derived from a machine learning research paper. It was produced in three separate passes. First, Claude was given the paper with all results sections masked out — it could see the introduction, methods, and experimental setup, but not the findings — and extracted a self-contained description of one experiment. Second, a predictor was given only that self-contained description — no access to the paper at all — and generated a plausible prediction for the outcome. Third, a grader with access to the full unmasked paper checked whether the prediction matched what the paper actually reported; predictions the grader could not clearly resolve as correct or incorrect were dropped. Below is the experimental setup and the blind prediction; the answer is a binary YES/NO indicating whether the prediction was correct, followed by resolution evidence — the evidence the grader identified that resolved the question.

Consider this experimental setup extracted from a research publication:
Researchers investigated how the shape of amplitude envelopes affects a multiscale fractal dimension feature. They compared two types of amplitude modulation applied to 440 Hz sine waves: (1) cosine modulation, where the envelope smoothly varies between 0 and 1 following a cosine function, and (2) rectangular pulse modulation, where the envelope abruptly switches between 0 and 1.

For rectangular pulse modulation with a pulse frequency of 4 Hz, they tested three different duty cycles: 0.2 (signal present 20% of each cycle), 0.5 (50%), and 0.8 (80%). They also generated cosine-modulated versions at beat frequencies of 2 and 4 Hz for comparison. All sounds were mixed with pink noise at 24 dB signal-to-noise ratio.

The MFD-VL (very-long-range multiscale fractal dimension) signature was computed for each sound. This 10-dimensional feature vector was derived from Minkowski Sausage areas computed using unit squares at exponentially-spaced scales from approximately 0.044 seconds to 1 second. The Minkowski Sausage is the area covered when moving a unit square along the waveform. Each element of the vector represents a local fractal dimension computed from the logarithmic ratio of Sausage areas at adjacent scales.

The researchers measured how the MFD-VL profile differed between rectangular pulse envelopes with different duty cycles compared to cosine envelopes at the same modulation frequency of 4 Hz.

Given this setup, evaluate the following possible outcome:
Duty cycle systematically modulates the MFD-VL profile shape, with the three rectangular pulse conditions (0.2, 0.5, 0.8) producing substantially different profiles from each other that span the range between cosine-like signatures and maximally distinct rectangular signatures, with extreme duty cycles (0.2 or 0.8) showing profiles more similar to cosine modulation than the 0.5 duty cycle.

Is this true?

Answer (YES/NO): NO